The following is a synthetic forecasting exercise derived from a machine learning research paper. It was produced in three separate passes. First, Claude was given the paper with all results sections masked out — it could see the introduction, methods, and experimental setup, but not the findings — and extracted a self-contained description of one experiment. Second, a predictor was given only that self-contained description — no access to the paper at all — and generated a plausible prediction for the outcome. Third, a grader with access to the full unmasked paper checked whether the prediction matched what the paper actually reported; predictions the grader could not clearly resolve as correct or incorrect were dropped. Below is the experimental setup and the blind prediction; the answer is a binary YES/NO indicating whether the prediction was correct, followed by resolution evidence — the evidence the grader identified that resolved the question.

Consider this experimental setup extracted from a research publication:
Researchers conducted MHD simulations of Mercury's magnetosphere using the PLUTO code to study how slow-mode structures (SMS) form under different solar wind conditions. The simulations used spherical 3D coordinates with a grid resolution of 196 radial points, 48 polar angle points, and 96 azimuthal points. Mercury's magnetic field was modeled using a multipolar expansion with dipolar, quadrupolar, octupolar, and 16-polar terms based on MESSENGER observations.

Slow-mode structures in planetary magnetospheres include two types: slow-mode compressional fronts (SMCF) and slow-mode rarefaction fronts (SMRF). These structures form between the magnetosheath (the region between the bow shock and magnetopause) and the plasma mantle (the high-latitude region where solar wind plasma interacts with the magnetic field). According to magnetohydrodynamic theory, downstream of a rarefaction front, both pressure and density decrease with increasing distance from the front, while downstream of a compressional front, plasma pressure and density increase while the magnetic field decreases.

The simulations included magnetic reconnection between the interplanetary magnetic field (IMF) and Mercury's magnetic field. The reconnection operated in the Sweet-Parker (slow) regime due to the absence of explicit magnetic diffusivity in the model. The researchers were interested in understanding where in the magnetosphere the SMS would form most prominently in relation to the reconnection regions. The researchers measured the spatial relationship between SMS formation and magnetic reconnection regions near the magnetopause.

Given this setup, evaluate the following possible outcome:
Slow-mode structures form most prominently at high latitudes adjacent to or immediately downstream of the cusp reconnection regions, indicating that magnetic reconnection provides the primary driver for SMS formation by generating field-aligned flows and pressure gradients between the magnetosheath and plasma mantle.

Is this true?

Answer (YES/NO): NO